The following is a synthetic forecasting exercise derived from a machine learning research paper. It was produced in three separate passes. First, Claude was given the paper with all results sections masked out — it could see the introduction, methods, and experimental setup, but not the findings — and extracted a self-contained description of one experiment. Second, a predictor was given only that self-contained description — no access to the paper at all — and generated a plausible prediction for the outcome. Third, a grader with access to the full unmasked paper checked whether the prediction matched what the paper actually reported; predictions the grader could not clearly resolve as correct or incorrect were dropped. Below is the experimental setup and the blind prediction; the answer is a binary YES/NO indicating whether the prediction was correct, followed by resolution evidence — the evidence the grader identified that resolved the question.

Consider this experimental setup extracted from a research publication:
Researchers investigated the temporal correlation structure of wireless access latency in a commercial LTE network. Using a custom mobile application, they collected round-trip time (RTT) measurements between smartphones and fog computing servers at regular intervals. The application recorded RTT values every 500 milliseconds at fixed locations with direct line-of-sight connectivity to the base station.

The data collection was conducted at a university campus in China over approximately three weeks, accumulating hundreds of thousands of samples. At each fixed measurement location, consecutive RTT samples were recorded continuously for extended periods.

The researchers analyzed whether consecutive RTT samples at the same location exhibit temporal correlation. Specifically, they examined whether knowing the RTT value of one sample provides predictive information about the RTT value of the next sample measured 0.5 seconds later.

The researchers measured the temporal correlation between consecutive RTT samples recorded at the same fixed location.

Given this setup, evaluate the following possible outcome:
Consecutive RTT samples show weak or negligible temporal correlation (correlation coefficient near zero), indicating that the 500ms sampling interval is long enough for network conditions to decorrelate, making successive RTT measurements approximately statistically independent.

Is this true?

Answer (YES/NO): YES